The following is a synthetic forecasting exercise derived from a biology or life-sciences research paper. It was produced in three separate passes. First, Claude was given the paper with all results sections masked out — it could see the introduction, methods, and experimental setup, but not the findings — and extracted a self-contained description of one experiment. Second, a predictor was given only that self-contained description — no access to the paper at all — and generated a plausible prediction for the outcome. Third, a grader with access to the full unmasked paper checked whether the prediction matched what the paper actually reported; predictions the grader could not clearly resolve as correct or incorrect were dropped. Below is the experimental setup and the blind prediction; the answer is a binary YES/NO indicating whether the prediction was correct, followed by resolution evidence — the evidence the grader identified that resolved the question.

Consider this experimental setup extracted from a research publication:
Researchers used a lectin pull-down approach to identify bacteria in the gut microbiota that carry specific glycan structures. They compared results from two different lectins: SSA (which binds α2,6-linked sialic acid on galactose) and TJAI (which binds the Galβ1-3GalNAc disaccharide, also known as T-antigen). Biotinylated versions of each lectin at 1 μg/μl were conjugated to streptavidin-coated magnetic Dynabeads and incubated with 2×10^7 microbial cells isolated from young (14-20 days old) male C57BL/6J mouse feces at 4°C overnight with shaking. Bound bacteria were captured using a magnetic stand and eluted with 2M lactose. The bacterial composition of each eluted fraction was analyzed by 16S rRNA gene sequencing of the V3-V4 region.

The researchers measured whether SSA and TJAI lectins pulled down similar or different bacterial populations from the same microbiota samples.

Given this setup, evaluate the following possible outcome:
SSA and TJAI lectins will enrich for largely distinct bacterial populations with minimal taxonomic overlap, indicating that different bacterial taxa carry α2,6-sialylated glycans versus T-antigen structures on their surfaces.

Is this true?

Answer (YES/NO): NO